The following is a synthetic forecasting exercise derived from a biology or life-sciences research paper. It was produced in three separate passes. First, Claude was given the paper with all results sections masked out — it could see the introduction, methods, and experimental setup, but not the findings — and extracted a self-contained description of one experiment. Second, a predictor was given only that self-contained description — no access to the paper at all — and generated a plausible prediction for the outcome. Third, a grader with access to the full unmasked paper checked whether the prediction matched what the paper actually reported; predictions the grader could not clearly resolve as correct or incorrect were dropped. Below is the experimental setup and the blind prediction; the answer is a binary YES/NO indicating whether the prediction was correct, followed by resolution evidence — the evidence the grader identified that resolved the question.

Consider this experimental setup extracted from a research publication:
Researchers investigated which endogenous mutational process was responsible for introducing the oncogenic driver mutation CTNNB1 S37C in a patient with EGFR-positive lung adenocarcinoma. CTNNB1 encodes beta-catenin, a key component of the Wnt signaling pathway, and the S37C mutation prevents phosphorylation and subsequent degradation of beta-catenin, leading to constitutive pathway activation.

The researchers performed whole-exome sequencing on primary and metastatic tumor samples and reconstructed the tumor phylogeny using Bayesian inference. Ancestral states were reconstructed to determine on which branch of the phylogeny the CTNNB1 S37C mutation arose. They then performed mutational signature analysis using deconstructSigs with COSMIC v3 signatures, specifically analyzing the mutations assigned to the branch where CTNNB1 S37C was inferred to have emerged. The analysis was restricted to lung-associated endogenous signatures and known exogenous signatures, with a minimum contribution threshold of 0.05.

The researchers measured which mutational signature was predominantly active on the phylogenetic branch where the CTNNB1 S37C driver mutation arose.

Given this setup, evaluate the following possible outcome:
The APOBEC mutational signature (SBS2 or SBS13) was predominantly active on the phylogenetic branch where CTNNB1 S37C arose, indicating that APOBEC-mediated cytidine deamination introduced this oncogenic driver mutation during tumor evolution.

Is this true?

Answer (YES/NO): NO